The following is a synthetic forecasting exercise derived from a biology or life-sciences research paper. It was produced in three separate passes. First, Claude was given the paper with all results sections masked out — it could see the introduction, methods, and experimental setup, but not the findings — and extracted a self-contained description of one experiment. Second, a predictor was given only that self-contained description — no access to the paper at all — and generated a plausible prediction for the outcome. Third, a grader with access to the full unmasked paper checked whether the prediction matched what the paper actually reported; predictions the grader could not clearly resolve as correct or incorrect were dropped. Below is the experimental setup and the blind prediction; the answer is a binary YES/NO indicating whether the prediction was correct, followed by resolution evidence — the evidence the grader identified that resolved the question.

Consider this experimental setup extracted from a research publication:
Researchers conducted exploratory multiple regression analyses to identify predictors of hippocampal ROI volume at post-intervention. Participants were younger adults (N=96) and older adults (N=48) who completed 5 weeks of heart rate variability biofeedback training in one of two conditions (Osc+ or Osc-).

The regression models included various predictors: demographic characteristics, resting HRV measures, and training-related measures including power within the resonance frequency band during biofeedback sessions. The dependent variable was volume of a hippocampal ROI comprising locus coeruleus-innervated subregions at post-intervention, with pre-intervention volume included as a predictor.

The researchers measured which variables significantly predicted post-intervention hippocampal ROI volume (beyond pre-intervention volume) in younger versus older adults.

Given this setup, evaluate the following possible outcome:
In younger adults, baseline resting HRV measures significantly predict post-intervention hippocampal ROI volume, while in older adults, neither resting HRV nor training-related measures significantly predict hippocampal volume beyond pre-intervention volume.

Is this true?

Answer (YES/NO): NO